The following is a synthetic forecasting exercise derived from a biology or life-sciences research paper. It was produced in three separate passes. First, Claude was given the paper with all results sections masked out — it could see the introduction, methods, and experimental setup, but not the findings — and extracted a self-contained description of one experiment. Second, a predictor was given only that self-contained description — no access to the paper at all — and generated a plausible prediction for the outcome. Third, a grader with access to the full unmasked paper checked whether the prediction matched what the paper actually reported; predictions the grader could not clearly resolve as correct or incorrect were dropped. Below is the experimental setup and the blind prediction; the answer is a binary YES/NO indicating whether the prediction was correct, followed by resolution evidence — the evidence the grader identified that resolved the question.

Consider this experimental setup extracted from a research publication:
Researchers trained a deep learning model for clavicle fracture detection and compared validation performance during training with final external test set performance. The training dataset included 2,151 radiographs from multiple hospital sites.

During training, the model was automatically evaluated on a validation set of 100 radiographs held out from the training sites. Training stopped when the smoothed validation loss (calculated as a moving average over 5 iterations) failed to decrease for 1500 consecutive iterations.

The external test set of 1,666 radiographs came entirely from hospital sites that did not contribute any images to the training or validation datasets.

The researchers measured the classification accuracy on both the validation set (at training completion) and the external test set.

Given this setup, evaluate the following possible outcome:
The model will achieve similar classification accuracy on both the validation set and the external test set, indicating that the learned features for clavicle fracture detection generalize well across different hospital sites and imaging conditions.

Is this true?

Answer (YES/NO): YES